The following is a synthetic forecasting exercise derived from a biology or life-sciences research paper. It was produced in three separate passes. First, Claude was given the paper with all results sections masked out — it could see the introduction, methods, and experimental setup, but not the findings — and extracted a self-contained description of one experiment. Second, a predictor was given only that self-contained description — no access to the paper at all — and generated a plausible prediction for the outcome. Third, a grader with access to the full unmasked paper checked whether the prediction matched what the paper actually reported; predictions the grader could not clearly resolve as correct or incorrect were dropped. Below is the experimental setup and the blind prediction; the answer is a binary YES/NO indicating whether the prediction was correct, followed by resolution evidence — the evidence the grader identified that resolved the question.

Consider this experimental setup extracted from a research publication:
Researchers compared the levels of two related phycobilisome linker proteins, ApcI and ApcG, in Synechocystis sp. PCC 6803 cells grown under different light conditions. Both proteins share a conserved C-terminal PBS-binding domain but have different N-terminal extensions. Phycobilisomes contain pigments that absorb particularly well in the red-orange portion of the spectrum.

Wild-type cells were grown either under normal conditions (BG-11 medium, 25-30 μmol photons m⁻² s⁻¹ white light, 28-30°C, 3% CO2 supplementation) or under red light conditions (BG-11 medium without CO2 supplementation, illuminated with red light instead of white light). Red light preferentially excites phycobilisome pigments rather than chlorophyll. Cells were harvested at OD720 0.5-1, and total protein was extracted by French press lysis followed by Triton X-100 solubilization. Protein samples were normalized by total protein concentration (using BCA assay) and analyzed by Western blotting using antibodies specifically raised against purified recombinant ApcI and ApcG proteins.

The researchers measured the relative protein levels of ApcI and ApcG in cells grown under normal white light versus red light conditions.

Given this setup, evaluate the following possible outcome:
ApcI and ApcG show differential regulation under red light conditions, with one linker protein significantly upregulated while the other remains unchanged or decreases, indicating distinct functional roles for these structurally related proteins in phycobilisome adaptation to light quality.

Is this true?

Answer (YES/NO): YES